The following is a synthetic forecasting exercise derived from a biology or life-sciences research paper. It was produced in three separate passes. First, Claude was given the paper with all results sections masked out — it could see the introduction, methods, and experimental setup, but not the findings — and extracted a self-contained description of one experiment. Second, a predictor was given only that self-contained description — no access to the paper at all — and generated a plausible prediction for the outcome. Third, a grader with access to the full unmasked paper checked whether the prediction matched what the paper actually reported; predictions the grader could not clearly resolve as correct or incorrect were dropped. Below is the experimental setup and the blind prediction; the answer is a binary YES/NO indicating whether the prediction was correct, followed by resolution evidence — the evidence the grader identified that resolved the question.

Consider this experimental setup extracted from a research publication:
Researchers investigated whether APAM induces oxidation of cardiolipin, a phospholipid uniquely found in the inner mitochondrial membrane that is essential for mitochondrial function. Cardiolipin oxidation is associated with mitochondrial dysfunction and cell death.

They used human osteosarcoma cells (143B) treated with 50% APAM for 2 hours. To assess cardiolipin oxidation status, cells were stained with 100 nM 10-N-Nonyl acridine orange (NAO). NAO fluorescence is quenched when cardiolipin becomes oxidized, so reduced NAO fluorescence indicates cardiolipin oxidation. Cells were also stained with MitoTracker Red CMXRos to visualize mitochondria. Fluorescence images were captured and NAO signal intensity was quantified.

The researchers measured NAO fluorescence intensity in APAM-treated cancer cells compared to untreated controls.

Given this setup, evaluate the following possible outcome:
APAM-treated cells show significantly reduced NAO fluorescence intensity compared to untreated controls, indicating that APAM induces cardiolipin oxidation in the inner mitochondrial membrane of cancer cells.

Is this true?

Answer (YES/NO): YES